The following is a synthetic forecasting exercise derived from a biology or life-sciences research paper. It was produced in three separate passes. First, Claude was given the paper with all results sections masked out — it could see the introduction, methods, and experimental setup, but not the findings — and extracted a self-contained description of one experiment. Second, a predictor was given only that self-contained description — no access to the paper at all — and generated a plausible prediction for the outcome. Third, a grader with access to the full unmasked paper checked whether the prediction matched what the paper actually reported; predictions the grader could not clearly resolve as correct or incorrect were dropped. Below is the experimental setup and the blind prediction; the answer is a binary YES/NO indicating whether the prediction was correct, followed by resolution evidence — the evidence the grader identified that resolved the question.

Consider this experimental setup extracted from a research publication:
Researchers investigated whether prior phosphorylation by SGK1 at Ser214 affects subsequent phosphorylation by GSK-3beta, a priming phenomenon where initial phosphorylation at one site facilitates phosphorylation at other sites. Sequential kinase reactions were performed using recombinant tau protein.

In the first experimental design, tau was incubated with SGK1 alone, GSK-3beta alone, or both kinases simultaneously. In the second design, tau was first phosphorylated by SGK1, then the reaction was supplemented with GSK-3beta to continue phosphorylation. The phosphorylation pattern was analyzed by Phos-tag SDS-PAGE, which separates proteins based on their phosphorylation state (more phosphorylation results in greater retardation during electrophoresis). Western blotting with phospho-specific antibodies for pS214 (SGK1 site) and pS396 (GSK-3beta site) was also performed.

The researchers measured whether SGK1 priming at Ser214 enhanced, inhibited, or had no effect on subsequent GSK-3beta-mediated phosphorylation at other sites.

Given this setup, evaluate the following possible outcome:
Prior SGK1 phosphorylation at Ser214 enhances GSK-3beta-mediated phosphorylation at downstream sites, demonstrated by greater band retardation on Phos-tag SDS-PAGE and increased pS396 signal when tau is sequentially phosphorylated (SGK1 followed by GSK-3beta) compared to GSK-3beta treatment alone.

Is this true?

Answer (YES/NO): NO